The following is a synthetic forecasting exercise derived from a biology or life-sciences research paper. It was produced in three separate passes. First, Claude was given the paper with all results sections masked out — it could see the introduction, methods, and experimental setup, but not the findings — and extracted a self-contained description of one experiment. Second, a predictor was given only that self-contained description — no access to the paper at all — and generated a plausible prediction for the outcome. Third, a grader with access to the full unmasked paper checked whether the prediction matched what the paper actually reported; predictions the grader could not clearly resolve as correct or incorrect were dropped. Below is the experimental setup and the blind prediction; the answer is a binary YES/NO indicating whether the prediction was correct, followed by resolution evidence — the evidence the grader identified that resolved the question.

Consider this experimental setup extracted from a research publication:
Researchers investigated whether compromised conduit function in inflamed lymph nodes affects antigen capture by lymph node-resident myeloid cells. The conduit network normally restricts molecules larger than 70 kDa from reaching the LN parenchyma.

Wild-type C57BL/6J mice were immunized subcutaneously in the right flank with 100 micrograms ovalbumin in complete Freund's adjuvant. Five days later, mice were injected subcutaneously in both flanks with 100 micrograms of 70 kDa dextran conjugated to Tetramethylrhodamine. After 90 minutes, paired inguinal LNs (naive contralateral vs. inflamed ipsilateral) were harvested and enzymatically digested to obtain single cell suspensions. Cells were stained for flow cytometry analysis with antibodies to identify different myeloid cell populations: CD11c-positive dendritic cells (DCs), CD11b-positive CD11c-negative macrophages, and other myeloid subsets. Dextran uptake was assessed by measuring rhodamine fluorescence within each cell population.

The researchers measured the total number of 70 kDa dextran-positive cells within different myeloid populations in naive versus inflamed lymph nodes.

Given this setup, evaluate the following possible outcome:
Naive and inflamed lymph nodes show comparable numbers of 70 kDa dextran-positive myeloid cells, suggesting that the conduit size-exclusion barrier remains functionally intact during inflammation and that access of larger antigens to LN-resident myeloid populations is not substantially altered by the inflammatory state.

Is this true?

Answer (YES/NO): NO